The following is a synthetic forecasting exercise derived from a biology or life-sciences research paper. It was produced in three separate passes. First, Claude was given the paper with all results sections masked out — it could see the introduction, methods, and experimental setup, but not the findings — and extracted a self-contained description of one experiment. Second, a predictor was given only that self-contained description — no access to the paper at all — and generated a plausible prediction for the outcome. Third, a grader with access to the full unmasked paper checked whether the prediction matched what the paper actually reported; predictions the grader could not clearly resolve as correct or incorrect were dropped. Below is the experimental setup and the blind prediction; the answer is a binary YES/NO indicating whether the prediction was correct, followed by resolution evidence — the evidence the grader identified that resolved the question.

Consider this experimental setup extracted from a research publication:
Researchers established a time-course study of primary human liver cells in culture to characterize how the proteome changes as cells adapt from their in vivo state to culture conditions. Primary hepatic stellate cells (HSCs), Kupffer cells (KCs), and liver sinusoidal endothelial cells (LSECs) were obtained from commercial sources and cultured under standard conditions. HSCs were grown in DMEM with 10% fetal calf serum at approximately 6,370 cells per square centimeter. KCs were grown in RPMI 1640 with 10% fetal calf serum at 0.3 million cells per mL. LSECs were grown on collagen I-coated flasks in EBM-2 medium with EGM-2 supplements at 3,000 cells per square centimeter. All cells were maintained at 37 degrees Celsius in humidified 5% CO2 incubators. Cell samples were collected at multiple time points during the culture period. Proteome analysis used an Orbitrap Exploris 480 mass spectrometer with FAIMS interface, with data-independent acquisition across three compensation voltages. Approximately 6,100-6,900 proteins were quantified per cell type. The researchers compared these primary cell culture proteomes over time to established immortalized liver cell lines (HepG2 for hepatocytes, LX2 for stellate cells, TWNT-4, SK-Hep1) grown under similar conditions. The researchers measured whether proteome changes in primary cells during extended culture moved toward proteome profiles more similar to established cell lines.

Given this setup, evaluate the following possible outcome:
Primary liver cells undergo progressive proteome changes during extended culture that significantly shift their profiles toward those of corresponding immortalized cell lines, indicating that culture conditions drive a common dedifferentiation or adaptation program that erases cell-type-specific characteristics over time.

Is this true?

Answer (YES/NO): NO